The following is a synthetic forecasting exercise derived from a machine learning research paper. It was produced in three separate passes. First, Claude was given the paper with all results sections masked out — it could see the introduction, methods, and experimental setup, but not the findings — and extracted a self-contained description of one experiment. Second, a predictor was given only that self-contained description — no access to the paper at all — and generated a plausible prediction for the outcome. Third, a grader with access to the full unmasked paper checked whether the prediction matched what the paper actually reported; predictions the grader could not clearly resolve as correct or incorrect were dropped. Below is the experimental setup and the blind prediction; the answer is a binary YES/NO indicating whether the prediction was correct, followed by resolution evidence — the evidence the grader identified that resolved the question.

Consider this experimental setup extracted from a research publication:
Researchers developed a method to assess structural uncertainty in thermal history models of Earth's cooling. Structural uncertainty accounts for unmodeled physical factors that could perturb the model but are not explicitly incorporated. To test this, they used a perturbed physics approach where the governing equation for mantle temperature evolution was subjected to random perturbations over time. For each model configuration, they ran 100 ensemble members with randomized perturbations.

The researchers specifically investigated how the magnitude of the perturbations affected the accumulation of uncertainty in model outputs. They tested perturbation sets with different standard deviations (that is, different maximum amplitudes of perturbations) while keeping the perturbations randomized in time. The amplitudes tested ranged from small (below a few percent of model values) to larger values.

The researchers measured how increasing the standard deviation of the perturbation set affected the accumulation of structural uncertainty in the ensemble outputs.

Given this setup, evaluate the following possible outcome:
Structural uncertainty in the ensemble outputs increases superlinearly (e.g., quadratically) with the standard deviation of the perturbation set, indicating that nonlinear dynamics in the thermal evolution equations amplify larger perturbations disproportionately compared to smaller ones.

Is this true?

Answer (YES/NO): NO